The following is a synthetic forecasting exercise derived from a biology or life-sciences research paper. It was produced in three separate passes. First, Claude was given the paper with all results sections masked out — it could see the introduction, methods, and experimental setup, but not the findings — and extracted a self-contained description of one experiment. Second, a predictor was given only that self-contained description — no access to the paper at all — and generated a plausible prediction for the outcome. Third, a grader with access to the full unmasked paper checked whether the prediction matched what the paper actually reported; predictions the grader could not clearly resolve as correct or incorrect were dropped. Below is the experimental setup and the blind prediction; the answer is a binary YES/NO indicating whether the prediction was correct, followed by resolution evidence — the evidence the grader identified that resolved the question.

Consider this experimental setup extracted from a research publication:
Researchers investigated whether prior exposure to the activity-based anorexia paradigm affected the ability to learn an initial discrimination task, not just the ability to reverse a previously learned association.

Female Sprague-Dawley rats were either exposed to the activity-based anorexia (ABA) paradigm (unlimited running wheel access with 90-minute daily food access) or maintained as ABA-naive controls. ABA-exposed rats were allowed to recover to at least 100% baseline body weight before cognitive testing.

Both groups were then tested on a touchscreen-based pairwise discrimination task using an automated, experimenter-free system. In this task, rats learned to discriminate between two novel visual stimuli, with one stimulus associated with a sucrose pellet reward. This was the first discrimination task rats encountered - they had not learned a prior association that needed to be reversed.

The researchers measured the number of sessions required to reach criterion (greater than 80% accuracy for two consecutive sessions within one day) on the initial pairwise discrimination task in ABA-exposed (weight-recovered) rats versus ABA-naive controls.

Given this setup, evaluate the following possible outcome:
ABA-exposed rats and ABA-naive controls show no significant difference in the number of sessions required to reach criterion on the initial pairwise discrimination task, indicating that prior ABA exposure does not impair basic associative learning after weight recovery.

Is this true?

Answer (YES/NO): NO